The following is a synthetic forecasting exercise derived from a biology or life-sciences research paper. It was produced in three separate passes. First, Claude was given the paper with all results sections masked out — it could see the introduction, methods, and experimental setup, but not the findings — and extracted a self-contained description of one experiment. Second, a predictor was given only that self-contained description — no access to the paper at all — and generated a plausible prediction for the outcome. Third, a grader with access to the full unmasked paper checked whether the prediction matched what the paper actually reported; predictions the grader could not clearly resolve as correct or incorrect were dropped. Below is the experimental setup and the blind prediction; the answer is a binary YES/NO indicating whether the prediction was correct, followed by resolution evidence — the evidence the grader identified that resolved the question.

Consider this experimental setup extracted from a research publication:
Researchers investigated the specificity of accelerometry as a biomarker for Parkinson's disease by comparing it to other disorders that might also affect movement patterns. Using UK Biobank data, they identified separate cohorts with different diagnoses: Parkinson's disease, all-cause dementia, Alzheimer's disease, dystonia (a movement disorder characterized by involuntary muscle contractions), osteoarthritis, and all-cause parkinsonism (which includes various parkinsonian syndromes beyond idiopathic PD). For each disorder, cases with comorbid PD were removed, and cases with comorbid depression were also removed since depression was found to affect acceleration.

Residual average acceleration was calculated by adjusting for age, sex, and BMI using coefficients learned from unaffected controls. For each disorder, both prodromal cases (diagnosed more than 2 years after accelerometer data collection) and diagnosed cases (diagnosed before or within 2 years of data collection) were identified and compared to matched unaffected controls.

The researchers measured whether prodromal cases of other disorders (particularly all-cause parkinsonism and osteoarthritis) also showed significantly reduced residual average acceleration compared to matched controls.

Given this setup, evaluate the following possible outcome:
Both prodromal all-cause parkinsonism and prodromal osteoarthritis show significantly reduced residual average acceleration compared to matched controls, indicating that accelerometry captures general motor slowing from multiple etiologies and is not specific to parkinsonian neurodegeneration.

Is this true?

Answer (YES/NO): NO